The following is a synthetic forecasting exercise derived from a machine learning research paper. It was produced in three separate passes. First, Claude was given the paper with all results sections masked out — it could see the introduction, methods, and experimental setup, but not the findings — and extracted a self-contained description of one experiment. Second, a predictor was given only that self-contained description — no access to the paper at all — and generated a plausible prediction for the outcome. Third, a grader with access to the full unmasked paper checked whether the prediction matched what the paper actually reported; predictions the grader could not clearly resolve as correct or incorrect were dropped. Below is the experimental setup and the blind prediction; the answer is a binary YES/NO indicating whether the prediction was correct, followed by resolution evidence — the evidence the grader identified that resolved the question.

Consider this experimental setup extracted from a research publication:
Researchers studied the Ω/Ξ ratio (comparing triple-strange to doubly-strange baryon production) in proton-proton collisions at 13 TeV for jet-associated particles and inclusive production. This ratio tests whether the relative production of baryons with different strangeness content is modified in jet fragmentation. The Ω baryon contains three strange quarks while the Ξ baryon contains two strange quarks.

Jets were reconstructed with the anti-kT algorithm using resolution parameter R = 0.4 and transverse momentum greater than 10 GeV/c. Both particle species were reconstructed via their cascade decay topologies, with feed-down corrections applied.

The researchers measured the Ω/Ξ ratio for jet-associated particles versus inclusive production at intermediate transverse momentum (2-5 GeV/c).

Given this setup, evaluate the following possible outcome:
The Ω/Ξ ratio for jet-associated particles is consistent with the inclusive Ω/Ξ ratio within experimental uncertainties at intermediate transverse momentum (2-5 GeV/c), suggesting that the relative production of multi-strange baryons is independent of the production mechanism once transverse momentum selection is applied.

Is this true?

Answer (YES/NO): YES